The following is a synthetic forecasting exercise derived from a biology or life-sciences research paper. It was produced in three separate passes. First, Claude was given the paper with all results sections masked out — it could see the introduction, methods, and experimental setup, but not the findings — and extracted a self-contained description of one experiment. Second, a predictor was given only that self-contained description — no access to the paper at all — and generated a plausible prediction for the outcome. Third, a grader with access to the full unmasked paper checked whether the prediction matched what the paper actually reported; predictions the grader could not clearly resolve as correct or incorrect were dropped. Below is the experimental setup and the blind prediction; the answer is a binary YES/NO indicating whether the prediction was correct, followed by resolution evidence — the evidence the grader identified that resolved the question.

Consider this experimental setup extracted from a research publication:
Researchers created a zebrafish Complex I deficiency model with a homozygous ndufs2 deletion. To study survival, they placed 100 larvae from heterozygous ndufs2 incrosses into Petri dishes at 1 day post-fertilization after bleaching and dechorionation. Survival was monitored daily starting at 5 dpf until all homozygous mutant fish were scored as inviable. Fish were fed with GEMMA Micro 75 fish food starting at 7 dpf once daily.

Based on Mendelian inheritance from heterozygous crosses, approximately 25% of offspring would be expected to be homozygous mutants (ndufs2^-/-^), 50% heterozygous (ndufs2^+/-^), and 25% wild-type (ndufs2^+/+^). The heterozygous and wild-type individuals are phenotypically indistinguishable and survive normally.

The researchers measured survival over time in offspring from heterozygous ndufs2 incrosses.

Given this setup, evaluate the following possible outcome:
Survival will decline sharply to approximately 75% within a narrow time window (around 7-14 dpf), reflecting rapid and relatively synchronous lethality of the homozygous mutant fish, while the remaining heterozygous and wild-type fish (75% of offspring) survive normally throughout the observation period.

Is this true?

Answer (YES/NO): YES